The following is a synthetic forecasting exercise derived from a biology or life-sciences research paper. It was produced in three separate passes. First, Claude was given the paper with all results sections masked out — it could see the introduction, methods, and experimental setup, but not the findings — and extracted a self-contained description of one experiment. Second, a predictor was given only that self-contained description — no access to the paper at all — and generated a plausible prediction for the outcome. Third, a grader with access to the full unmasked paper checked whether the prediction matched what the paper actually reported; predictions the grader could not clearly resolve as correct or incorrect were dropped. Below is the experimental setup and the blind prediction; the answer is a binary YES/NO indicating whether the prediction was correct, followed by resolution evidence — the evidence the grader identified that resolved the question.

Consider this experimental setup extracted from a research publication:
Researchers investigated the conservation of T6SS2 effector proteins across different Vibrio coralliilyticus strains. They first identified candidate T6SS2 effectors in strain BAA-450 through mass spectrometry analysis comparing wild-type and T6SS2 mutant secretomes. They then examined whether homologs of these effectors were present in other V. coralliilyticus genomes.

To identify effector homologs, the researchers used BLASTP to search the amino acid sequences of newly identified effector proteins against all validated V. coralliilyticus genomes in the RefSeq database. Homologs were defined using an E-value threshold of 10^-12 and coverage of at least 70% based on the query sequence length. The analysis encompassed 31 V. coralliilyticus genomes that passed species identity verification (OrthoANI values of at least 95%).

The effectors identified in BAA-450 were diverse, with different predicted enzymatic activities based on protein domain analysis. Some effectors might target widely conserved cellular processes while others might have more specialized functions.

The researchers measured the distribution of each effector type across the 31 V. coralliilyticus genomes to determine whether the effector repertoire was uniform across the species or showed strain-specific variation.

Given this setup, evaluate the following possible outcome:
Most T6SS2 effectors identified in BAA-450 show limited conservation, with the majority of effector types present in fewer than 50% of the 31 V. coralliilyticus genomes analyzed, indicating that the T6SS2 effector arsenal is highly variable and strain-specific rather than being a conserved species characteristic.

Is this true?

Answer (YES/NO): NO